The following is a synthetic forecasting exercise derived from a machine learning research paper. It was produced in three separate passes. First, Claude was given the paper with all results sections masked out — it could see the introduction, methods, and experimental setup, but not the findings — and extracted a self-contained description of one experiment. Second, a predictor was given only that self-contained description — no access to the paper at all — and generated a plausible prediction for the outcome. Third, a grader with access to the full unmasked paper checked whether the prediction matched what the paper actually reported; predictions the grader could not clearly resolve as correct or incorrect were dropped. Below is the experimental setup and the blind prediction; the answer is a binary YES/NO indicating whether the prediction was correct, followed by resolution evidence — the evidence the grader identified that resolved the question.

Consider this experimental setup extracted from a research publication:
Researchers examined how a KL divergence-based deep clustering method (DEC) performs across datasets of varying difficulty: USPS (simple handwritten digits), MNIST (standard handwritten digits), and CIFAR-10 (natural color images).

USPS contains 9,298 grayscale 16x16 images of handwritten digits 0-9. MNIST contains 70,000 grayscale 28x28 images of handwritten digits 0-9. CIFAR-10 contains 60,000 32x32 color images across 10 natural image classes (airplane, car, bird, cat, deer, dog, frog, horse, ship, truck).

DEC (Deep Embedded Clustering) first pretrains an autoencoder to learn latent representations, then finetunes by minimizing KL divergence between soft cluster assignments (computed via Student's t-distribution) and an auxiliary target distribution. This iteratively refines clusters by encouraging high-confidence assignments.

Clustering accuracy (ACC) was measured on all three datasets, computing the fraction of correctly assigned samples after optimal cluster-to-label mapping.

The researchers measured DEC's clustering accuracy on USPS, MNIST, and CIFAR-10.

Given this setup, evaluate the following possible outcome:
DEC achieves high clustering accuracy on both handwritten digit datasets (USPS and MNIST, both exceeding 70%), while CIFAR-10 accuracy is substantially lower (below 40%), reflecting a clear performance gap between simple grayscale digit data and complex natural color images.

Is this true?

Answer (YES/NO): NO